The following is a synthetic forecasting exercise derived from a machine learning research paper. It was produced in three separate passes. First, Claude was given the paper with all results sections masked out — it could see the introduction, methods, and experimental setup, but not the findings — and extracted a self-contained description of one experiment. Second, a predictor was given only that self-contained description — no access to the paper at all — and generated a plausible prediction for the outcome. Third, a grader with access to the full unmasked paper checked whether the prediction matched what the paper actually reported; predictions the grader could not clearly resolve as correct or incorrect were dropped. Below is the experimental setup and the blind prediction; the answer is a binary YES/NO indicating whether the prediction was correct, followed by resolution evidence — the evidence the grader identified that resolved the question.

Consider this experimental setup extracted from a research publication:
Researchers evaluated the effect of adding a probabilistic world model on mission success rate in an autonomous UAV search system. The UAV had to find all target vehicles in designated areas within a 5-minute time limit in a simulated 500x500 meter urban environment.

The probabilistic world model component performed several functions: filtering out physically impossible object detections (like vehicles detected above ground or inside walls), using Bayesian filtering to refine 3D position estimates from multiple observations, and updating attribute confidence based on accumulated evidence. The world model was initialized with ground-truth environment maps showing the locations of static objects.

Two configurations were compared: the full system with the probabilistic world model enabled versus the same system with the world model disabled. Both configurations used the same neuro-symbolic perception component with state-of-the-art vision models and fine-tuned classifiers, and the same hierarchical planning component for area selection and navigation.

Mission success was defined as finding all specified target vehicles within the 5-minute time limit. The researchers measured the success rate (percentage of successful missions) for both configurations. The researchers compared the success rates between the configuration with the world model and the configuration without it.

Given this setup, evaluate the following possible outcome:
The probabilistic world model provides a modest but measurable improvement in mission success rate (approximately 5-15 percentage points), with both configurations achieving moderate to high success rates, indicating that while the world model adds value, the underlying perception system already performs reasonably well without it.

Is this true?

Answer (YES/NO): NO